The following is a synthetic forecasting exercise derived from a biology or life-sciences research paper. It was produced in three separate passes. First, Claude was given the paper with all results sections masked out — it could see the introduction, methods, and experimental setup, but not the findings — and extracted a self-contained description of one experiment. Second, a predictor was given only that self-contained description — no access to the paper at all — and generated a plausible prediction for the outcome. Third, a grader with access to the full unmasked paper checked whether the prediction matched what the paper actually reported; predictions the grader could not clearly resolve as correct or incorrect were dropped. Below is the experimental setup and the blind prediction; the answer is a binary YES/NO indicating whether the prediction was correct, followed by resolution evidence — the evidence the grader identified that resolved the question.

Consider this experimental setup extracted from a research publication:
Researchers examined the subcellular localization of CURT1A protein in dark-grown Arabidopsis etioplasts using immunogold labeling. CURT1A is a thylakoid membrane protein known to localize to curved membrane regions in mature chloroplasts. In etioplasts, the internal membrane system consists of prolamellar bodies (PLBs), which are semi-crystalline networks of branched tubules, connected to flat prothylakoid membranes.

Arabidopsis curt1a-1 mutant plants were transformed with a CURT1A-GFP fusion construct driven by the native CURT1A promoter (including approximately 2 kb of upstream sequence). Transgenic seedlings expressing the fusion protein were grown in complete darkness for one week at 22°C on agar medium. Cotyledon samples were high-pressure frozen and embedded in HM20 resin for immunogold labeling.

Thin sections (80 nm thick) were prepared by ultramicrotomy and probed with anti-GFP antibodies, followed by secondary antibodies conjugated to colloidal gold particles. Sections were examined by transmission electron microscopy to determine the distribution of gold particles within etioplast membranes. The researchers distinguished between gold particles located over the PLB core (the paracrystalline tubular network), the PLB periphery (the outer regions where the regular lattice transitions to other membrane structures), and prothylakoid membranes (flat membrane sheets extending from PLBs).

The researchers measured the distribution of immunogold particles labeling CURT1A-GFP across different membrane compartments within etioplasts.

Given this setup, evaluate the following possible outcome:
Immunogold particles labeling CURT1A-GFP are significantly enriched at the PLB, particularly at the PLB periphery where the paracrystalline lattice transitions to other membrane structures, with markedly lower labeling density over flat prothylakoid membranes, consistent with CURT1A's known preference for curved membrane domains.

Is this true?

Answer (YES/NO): YES